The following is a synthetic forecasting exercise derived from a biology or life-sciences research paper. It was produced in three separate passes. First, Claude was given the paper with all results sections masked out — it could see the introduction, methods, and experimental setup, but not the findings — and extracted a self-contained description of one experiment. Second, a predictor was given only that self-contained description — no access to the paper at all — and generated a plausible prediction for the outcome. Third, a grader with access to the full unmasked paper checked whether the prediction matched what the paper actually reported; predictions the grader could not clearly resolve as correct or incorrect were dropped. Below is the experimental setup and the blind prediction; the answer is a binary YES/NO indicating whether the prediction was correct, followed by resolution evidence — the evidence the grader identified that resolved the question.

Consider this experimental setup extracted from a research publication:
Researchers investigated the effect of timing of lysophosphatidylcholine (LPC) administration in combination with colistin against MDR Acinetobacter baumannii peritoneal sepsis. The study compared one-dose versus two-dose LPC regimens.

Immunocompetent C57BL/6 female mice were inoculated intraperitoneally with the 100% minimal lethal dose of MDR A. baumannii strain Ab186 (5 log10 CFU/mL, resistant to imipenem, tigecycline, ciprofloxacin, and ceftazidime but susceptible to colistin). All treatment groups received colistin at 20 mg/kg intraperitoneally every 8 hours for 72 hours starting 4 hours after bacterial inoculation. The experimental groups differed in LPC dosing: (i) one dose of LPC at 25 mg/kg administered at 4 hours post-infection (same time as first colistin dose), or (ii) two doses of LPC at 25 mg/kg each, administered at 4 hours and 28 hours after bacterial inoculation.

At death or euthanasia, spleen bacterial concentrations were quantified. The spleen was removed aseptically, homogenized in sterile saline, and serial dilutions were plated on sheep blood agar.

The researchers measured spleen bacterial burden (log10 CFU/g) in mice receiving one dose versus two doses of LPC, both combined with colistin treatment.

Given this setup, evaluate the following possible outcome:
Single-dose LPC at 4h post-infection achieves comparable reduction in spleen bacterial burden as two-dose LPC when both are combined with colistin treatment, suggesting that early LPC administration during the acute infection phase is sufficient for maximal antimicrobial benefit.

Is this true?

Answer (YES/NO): YES